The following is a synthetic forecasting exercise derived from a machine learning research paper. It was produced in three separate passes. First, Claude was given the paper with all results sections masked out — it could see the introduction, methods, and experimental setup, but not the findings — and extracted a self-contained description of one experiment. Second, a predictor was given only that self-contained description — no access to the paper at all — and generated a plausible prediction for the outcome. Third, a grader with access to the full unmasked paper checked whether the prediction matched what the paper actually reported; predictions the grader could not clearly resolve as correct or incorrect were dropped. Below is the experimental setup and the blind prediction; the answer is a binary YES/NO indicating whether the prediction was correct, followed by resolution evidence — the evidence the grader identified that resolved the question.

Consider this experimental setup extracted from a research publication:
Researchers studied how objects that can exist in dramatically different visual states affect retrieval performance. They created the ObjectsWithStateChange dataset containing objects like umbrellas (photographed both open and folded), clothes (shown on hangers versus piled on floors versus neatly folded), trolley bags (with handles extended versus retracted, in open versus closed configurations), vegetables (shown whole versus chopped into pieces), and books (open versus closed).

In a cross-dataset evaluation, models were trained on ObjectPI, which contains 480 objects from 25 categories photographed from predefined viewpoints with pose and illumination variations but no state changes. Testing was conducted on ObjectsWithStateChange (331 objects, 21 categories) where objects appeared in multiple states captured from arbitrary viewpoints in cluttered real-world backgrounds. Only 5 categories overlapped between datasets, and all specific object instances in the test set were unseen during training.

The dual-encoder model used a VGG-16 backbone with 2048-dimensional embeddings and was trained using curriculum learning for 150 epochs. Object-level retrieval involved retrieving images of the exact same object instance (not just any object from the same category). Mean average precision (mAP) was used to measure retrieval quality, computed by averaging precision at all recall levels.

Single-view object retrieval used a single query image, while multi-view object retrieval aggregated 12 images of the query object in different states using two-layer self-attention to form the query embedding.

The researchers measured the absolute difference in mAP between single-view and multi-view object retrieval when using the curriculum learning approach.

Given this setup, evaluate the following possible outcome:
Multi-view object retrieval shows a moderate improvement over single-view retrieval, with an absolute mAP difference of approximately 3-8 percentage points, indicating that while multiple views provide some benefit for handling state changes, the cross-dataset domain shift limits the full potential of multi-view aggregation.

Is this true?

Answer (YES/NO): NO